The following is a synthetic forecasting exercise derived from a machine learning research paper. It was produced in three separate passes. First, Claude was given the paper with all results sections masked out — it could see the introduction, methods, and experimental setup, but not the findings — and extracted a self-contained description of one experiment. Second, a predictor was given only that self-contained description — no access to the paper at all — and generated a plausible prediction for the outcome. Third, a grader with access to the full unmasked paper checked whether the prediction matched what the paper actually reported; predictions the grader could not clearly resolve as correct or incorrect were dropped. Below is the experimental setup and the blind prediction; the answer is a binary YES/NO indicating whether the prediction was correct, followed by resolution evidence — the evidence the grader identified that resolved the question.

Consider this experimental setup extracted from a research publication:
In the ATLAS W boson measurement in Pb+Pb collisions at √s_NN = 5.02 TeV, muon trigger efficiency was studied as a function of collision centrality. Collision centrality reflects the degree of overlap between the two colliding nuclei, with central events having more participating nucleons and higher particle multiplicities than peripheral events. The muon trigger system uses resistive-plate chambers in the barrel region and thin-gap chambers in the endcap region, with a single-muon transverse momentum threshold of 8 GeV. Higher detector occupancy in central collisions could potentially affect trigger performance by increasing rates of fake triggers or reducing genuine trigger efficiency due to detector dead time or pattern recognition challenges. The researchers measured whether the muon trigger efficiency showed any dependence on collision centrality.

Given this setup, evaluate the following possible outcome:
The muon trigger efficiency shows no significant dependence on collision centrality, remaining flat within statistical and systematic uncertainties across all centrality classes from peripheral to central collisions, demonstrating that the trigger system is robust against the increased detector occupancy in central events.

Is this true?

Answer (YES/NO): YES